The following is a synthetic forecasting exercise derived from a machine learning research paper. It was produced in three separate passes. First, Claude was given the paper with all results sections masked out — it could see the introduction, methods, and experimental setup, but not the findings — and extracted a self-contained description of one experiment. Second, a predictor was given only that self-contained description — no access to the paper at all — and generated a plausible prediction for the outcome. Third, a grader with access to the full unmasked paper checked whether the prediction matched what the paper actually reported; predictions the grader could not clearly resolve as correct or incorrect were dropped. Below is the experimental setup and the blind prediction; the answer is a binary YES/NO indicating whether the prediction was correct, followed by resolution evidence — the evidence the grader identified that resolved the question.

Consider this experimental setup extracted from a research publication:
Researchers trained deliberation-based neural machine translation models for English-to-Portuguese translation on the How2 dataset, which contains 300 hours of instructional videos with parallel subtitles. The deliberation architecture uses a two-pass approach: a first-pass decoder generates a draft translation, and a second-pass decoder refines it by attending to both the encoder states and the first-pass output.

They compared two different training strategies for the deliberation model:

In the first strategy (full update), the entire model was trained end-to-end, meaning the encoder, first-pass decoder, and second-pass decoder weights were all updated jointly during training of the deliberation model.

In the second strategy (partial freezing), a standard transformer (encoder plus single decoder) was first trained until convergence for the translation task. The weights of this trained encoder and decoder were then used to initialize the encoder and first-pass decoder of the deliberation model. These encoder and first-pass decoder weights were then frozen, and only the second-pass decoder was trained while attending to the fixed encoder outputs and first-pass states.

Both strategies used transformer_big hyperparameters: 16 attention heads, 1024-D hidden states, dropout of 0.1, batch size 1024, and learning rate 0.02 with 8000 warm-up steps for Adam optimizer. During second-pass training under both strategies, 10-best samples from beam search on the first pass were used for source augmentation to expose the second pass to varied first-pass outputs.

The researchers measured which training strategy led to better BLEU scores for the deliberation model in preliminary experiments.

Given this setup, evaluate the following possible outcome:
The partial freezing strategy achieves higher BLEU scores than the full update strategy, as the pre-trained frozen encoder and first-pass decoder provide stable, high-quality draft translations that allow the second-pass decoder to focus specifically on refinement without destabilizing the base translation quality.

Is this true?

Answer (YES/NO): YES